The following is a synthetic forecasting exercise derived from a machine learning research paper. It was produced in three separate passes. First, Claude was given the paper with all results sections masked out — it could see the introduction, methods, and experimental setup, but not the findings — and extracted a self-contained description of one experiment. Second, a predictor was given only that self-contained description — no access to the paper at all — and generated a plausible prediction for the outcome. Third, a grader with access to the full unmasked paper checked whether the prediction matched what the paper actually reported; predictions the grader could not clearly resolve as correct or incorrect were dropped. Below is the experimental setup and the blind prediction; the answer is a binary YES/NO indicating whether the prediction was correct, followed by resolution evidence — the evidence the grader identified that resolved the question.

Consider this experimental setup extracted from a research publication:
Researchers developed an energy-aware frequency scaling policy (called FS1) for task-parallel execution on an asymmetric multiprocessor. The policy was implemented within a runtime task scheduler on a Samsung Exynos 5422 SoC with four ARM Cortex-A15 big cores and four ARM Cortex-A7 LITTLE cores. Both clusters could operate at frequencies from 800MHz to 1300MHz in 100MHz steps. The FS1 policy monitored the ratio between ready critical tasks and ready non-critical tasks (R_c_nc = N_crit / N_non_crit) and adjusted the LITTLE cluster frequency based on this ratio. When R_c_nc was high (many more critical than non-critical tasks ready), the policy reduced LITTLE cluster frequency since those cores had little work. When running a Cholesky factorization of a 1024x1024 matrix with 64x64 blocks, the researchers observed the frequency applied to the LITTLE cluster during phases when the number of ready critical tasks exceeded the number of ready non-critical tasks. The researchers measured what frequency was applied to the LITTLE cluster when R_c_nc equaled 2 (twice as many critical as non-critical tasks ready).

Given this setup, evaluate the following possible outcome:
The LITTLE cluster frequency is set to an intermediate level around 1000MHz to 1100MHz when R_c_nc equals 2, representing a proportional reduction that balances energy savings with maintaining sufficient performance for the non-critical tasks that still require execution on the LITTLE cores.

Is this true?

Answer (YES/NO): NO